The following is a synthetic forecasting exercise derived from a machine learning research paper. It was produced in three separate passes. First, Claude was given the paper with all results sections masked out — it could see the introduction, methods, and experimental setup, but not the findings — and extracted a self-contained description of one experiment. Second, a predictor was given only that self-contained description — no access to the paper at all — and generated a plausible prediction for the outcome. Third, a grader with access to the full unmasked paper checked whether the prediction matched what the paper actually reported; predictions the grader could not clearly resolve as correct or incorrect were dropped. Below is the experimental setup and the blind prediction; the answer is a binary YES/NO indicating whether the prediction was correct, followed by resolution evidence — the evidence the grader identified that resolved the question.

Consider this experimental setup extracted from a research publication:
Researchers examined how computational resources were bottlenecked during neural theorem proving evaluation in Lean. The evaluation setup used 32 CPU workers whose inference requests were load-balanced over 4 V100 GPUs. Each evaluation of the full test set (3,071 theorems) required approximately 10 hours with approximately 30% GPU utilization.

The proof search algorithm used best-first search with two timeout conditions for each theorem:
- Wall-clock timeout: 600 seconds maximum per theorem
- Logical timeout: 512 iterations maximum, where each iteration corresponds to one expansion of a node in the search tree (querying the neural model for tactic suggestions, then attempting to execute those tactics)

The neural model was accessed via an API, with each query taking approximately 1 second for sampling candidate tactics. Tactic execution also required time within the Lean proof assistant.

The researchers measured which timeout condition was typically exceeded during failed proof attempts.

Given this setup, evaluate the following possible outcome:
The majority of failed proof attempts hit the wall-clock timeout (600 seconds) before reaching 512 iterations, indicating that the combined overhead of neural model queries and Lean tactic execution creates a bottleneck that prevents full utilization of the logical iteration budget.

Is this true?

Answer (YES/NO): YES